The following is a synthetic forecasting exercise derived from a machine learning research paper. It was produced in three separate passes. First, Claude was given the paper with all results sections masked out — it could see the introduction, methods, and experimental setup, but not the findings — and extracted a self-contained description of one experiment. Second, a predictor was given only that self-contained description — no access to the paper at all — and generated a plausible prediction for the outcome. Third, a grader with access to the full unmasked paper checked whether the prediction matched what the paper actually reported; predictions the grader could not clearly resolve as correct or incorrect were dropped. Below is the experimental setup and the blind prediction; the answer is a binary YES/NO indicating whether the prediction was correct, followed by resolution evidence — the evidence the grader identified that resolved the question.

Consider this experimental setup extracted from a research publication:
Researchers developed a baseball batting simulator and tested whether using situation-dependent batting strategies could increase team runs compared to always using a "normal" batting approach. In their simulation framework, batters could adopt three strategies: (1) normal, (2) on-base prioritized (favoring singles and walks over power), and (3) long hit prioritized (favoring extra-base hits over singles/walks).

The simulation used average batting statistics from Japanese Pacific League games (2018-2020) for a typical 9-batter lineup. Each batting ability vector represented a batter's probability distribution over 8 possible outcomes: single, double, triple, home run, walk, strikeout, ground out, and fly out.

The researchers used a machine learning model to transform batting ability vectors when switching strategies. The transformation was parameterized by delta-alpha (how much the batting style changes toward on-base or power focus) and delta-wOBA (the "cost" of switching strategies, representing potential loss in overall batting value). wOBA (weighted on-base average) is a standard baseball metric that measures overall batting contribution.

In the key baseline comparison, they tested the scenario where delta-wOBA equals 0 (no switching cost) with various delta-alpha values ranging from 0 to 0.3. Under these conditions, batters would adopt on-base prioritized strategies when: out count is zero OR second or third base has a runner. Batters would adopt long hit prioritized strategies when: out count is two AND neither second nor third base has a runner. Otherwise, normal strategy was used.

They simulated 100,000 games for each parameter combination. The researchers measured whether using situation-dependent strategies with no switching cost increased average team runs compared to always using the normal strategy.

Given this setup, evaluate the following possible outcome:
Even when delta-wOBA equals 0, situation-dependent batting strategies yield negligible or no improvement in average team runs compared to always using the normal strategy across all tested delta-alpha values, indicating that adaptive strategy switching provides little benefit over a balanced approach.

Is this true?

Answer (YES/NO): NO